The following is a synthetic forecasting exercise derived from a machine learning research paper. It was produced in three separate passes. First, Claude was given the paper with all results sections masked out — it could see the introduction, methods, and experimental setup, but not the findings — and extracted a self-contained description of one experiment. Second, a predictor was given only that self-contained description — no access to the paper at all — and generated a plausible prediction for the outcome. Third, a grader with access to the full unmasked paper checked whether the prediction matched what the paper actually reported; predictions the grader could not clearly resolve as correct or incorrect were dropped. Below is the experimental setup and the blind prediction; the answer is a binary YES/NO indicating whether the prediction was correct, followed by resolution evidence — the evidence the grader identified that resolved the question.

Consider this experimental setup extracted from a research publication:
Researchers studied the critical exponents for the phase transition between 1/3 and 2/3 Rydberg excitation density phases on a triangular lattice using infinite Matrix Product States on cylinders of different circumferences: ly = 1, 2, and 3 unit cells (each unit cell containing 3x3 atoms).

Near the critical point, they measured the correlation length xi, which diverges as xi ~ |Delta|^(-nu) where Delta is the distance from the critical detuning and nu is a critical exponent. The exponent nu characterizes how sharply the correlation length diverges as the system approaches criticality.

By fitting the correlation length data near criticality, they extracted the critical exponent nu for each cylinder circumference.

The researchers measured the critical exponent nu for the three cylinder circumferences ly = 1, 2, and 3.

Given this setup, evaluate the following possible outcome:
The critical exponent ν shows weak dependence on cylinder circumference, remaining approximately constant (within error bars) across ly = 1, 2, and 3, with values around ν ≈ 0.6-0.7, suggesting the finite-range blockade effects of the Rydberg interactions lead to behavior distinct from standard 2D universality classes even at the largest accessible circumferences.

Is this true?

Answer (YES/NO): NO